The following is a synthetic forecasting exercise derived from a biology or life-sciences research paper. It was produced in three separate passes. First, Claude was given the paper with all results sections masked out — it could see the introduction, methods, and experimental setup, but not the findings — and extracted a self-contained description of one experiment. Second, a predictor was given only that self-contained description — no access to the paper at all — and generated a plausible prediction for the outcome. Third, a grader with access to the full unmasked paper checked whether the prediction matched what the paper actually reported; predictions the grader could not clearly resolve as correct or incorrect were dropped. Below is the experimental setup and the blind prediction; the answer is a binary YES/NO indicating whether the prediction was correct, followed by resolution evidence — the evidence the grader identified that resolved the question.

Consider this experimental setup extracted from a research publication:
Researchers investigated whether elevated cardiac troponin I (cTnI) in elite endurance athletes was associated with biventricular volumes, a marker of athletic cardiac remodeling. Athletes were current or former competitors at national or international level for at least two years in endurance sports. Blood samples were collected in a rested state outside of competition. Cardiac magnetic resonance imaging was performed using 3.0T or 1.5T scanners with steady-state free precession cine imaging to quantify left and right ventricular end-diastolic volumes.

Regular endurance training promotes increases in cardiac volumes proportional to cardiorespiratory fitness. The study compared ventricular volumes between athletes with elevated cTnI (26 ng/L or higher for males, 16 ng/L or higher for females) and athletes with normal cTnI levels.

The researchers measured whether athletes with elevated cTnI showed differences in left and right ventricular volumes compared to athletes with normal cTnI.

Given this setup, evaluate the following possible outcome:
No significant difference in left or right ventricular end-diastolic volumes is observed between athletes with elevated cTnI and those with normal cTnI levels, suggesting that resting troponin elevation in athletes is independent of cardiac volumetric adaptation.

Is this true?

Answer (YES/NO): NO